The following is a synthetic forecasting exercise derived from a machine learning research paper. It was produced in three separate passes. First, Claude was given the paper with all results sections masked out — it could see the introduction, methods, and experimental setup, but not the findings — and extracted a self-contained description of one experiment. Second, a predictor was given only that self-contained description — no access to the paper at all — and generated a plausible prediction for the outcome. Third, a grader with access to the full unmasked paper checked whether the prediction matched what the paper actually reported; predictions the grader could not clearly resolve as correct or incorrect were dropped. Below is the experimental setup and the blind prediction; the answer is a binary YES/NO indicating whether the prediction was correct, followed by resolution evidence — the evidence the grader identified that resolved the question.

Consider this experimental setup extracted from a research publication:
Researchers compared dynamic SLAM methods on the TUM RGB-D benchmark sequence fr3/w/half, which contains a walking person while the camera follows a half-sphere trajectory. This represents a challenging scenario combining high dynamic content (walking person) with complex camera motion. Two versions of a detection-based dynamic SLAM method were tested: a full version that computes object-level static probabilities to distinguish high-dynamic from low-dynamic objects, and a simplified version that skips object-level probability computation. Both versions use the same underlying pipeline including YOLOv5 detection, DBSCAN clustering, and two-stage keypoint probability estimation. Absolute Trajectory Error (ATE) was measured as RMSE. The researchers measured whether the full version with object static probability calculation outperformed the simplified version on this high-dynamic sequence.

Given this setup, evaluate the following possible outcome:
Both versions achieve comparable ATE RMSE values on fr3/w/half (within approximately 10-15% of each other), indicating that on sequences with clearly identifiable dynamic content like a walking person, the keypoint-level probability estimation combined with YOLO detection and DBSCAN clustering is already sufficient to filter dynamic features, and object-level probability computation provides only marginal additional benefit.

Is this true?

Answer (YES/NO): YES